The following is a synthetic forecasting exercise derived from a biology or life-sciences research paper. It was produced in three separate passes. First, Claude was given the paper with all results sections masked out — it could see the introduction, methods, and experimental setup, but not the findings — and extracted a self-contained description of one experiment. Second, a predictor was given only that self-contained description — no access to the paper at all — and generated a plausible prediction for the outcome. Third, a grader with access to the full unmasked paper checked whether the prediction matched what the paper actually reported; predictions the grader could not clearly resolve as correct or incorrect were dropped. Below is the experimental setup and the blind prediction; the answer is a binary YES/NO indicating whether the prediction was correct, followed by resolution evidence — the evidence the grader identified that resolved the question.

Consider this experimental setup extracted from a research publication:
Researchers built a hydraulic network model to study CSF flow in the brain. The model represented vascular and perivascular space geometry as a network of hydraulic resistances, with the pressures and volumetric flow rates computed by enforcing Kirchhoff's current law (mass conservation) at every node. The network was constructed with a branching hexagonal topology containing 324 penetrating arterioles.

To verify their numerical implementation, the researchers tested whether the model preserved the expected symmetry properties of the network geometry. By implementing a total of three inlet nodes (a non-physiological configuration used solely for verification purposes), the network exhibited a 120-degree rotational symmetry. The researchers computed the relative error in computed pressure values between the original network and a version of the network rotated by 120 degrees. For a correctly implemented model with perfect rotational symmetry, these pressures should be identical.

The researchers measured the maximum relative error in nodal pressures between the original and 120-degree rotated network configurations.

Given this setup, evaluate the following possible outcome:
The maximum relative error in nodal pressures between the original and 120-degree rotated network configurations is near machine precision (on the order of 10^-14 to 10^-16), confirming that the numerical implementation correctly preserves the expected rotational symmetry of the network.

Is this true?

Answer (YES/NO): NO